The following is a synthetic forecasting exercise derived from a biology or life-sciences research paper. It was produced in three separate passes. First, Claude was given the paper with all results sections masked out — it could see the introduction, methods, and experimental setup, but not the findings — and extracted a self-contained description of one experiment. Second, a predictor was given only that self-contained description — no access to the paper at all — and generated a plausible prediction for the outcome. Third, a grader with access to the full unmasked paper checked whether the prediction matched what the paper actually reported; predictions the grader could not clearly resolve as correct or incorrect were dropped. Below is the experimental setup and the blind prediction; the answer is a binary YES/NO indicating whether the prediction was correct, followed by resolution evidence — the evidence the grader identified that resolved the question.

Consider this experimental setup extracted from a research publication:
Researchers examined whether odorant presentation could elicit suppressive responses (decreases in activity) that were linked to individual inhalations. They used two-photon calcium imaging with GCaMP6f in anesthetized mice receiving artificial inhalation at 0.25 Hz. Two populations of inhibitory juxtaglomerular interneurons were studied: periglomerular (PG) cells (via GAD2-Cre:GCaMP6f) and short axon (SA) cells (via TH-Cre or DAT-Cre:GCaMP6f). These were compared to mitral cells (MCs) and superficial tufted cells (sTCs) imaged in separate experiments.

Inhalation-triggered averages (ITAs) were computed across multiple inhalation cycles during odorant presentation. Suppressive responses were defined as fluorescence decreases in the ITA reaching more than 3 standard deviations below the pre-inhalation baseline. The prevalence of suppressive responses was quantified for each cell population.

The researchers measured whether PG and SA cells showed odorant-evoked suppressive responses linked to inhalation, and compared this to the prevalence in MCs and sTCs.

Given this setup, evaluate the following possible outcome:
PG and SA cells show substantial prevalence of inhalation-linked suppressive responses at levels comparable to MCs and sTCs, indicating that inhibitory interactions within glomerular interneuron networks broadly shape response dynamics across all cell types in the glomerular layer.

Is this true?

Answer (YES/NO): NO